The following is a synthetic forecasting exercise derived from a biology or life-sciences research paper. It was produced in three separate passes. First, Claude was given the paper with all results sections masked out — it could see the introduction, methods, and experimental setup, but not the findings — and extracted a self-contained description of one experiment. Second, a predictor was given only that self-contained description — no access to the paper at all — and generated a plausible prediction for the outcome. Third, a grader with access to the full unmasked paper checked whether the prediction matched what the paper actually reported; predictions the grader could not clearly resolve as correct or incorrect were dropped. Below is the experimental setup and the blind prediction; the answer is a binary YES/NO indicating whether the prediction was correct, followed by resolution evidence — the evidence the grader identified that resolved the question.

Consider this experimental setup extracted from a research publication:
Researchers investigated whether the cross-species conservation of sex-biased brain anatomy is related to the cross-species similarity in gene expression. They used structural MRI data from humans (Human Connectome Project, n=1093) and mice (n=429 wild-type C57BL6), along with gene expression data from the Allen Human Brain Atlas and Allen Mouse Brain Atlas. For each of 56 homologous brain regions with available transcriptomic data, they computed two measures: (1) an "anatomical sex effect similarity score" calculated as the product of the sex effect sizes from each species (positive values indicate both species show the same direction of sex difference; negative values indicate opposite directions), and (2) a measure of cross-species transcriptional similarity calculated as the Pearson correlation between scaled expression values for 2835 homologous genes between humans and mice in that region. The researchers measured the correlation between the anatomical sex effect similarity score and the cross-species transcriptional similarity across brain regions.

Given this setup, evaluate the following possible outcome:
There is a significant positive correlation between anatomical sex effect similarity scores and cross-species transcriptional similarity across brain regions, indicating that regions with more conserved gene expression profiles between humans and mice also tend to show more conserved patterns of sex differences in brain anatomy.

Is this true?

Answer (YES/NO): NO